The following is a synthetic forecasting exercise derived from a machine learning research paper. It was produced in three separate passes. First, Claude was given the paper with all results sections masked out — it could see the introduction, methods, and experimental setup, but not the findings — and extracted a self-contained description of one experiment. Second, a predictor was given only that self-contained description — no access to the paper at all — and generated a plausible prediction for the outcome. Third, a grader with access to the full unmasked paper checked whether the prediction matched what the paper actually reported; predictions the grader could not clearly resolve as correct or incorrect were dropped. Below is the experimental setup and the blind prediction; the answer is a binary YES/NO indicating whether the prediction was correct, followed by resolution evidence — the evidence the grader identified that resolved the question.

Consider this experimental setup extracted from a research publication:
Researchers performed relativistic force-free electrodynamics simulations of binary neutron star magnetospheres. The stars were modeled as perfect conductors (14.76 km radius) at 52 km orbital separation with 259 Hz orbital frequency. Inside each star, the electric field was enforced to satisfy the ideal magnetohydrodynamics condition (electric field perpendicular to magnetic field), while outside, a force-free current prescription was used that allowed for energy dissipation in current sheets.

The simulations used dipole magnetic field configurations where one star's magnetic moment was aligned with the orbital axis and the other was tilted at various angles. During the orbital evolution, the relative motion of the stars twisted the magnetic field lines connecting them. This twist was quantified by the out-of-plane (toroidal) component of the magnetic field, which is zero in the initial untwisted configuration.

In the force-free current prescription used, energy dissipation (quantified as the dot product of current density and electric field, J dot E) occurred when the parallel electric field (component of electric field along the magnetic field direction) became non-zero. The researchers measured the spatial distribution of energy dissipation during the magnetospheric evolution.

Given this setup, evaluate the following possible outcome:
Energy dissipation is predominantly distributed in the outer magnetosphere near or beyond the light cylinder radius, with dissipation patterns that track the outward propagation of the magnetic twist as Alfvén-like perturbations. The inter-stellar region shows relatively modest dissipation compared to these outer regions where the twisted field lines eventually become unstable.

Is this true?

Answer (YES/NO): NO